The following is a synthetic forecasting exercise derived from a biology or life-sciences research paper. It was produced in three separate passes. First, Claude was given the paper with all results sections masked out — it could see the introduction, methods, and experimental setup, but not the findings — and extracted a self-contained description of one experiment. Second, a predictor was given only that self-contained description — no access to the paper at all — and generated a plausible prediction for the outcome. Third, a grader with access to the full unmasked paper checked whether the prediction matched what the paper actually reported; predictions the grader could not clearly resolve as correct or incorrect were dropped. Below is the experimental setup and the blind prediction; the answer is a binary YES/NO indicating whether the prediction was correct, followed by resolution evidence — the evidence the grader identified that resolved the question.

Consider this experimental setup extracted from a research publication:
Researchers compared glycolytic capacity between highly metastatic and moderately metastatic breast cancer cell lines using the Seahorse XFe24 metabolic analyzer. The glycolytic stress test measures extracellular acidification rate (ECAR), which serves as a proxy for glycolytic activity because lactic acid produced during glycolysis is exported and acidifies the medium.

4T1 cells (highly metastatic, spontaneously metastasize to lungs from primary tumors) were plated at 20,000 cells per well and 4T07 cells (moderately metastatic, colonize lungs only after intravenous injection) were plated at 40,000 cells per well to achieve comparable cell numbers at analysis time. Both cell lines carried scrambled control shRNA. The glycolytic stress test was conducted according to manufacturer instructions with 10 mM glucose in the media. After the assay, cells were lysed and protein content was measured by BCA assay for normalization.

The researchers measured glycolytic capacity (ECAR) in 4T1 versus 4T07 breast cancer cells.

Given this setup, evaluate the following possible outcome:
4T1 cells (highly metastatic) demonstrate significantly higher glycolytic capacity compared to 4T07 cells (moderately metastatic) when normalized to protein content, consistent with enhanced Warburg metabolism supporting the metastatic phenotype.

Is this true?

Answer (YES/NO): YES